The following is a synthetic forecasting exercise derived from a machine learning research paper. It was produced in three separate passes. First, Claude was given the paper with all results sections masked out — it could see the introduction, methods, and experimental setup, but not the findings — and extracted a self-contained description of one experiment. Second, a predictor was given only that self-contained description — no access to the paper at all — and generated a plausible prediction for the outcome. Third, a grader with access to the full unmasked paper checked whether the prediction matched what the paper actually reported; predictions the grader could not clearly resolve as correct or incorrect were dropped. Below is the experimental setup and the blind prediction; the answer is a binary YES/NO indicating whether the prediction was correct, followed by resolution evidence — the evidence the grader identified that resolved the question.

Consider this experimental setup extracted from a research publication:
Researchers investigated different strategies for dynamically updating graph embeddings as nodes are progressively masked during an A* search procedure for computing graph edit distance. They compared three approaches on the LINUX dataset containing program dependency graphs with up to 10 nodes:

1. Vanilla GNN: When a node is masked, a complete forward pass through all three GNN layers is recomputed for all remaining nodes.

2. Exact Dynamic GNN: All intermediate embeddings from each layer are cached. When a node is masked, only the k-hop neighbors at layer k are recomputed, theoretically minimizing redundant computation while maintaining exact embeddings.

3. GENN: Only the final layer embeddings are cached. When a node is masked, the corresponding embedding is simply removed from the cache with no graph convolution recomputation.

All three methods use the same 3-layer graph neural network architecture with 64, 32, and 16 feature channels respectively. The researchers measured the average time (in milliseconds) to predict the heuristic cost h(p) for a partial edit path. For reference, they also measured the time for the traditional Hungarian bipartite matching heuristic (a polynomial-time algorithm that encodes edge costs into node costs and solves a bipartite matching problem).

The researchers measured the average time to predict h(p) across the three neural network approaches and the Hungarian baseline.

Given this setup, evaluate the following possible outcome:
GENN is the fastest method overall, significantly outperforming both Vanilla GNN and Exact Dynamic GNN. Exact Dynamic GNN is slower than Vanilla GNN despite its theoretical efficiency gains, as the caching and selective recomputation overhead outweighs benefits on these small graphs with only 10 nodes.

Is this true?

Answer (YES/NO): NO